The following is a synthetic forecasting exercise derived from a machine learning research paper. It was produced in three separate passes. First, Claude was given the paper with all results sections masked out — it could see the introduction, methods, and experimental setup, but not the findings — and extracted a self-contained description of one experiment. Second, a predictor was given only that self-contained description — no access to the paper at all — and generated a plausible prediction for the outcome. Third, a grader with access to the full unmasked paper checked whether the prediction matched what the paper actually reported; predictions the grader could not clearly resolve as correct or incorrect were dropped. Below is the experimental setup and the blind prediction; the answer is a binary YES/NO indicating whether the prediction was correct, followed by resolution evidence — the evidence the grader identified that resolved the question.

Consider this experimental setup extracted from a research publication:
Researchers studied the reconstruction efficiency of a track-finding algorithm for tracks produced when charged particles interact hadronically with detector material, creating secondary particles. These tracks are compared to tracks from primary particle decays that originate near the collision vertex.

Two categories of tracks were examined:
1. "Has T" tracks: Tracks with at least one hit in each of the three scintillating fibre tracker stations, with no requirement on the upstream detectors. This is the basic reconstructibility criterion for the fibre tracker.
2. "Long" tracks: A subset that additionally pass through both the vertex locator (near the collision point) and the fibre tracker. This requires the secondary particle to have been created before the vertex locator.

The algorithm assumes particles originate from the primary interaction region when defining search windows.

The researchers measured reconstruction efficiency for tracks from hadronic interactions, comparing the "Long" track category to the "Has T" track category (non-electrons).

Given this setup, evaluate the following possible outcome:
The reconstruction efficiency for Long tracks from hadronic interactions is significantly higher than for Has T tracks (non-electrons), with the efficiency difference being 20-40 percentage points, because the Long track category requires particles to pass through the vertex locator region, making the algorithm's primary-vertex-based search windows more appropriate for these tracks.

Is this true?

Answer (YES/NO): NO